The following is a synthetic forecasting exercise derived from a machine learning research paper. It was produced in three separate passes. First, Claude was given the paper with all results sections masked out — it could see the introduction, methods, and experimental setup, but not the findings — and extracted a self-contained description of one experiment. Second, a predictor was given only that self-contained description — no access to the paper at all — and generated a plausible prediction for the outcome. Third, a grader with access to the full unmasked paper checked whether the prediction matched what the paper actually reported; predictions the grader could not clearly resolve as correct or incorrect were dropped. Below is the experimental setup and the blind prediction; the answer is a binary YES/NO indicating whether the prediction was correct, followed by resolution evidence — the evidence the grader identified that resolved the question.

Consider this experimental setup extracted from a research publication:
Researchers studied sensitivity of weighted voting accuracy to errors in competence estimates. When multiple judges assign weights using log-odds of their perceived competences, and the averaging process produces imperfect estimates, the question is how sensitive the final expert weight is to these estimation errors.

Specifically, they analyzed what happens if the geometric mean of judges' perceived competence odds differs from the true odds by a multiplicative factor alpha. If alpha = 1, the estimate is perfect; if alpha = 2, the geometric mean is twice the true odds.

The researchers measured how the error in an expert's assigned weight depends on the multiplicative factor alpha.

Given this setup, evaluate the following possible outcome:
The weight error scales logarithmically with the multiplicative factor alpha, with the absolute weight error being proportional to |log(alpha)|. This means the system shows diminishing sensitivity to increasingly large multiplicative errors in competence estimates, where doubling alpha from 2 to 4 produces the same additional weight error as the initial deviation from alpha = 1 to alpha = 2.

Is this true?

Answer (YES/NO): YES